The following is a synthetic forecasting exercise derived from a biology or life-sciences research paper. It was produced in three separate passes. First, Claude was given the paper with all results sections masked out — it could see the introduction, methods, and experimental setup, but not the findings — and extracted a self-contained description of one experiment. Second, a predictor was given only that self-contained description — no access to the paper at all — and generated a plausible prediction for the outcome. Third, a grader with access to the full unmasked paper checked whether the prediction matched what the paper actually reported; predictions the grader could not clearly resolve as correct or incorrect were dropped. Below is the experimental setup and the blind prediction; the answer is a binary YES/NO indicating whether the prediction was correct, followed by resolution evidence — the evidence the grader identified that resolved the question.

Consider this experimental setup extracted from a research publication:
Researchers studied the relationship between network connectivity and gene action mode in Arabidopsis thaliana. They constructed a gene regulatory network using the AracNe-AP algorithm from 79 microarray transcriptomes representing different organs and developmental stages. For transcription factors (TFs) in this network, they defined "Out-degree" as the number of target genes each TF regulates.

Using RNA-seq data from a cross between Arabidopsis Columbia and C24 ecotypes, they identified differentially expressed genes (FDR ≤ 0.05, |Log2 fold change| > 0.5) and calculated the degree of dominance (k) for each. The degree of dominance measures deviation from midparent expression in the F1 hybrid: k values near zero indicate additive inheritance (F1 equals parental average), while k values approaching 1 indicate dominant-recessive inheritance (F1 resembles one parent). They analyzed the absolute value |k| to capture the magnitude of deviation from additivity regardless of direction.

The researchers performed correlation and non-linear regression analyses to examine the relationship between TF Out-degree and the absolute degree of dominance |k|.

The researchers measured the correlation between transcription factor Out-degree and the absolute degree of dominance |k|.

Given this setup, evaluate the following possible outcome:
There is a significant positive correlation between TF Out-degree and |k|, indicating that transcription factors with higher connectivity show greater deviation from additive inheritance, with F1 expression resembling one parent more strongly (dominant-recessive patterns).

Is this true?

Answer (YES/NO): NO